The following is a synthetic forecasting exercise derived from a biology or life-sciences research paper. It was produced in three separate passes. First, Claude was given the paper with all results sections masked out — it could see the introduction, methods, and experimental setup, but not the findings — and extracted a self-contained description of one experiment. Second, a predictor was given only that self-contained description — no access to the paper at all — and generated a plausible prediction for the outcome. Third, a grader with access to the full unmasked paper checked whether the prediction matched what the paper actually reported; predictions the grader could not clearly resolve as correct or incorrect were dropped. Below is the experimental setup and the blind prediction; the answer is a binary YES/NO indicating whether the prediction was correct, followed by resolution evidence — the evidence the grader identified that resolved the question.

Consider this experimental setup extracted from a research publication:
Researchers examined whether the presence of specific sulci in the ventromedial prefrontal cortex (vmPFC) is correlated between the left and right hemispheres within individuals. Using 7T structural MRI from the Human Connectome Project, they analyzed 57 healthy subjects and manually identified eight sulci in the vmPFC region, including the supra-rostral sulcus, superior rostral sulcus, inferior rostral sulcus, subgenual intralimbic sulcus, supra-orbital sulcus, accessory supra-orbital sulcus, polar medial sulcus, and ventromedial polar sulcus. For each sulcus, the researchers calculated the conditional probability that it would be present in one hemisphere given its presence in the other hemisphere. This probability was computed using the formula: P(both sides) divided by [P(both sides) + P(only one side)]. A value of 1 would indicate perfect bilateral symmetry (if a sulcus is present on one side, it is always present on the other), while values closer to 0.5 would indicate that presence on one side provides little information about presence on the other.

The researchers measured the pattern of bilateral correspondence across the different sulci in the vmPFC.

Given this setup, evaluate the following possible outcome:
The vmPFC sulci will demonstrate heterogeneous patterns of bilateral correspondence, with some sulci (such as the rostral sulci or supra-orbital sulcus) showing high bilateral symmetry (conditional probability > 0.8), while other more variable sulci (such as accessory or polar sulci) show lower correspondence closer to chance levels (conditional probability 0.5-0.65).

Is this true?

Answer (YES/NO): NO